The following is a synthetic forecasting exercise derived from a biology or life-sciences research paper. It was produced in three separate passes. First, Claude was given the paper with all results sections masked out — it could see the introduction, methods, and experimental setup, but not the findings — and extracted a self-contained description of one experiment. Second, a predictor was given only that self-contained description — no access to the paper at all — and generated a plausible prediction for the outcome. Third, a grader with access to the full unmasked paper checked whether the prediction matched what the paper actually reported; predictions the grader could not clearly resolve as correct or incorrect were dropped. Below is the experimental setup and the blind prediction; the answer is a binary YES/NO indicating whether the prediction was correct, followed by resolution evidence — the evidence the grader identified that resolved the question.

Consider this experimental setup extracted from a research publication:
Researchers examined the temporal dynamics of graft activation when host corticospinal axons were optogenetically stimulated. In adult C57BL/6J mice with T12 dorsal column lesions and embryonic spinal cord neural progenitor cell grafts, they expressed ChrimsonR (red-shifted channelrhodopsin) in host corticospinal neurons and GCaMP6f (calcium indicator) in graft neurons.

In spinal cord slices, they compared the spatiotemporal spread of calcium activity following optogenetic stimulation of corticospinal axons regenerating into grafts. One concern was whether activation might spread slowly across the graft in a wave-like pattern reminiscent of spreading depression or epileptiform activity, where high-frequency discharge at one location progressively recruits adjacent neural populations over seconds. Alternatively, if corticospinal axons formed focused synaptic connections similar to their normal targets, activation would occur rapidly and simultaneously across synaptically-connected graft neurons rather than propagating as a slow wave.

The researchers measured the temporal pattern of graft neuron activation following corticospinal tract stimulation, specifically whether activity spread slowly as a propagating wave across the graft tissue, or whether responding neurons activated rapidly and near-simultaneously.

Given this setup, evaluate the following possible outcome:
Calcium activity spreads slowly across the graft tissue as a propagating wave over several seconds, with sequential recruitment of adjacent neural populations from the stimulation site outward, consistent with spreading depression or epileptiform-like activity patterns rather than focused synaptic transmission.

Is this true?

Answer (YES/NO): NO